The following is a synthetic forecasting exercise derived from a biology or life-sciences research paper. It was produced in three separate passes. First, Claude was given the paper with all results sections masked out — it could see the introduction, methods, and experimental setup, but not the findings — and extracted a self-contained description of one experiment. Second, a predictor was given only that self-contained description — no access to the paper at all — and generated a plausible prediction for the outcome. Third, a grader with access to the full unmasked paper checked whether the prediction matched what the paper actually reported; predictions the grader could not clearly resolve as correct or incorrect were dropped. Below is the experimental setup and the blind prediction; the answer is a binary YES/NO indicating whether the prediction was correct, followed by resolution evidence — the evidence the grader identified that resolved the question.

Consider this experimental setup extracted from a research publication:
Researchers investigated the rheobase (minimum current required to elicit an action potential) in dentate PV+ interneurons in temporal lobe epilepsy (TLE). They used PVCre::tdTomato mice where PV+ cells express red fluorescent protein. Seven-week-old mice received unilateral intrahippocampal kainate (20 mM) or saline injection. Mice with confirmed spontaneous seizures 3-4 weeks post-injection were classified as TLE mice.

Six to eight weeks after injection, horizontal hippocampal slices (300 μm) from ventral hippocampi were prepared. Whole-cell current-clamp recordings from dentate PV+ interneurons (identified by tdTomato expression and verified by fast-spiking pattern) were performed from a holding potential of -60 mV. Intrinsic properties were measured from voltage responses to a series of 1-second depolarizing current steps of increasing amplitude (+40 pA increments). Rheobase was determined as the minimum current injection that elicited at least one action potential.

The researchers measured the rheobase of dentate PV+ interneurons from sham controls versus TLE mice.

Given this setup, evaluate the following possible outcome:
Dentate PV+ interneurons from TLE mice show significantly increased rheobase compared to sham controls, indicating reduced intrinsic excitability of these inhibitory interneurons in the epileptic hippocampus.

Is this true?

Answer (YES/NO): YES